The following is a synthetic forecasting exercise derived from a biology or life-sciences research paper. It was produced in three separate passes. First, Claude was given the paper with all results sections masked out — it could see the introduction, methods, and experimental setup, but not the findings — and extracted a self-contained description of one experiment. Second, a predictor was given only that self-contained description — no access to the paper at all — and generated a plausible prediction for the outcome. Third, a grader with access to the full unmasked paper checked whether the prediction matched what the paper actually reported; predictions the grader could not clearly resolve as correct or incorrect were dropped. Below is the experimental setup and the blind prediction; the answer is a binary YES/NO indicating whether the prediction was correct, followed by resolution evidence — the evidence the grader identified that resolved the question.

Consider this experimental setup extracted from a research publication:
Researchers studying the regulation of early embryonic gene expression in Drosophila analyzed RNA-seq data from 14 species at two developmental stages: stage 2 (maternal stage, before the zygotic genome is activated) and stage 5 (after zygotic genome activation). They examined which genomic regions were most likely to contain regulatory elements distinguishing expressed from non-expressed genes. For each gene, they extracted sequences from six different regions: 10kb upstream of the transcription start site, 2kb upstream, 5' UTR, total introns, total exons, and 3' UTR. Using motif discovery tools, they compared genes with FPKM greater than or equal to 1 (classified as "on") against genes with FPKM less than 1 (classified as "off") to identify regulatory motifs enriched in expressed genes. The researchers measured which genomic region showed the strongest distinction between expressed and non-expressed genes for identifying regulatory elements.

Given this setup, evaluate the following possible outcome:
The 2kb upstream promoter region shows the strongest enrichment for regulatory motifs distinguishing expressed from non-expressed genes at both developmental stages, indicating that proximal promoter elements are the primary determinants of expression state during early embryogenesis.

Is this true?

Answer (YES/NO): NO